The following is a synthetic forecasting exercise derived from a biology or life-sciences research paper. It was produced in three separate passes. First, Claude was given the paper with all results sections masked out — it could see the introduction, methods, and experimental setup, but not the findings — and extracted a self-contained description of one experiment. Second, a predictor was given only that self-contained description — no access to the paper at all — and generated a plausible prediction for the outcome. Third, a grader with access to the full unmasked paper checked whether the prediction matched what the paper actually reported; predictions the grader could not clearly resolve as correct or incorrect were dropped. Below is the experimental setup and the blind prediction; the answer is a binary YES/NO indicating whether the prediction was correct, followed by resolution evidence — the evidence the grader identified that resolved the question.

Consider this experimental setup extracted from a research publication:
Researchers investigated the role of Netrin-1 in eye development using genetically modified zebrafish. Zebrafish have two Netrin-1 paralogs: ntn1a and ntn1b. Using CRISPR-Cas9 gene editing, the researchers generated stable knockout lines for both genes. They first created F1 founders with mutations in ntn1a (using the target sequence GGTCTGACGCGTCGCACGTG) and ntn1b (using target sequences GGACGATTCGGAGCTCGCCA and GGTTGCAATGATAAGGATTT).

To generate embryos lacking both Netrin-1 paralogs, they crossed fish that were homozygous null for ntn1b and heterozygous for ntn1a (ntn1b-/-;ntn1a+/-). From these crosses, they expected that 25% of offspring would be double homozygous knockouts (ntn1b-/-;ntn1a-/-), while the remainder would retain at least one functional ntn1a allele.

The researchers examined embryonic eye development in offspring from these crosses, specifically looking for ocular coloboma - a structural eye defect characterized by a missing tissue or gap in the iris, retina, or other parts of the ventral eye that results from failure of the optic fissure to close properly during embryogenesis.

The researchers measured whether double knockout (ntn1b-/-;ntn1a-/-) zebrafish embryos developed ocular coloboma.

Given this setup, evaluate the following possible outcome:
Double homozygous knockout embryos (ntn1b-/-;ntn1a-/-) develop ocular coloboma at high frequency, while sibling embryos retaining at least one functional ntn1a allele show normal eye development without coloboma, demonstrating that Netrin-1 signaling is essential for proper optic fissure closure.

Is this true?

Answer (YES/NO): YES